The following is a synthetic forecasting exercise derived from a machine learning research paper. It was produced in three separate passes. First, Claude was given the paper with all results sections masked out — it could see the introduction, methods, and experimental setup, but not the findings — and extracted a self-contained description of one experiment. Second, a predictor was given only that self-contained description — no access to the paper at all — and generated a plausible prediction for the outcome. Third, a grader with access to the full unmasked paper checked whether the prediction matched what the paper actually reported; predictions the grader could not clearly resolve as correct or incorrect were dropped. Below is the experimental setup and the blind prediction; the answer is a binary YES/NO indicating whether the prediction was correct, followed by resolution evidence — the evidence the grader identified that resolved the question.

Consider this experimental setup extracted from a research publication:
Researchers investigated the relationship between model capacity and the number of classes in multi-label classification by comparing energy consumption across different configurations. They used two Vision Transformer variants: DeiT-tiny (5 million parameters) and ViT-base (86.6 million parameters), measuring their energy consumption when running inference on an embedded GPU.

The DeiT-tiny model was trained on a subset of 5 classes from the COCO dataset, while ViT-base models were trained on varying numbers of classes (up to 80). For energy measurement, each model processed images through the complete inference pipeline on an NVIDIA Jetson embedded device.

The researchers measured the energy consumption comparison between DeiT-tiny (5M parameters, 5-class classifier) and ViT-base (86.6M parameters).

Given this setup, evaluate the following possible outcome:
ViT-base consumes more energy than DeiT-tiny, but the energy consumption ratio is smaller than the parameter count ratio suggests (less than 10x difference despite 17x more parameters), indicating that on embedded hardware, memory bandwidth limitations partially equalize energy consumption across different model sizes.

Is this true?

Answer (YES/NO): YES